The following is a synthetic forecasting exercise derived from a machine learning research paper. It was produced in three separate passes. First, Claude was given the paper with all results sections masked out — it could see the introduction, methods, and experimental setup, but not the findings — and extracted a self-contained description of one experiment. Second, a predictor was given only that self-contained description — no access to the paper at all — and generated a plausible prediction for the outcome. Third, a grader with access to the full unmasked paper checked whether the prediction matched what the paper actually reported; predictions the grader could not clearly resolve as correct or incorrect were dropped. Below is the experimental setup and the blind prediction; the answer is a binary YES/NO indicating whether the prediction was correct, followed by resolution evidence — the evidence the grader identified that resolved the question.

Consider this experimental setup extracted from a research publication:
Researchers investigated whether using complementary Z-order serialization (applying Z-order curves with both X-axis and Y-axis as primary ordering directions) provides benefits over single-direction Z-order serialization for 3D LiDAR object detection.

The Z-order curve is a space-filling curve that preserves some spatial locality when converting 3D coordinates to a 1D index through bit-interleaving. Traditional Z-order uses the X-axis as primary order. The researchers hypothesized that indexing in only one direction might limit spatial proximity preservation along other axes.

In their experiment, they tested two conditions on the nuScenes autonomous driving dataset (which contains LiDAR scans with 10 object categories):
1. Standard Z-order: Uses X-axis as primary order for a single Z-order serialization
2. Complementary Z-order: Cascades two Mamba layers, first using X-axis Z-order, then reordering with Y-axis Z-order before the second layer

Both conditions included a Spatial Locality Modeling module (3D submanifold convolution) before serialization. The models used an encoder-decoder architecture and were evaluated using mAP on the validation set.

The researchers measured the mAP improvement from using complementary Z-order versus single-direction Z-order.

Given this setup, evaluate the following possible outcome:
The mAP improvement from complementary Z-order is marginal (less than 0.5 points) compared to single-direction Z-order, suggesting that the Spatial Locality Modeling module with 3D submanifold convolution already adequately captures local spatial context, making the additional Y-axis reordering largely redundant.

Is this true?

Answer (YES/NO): NO